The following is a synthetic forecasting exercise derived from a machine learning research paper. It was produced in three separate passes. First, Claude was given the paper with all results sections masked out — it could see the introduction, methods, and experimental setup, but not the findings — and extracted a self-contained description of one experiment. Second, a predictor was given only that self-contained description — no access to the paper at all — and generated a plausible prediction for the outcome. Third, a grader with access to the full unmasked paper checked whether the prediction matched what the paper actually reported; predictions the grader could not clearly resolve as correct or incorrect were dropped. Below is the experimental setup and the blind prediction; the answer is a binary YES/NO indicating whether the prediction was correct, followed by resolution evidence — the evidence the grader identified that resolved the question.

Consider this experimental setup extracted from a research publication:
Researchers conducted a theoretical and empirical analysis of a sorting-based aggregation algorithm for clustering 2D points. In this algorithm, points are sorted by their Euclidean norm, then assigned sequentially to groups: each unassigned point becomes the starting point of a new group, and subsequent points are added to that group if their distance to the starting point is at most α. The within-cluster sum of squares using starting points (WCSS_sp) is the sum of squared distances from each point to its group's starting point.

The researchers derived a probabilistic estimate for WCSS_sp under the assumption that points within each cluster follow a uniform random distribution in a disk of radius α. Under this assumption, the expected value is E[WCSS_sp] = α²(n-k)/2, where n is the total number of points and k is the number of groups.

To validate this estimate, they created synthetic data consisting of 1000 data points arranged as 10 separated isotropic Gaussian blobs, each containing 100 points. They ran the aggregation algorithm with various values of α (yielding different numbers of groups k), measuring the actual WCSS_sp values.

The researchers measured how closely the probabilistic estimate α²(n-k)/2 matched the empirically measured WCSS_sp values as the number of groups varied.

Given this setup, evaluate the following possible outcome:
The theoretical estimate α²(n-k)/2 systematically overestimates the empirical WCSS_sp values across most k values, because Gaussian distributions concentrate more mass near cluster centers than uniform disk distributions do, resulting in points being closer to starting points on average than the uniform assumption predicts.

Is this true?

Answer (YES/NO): NO